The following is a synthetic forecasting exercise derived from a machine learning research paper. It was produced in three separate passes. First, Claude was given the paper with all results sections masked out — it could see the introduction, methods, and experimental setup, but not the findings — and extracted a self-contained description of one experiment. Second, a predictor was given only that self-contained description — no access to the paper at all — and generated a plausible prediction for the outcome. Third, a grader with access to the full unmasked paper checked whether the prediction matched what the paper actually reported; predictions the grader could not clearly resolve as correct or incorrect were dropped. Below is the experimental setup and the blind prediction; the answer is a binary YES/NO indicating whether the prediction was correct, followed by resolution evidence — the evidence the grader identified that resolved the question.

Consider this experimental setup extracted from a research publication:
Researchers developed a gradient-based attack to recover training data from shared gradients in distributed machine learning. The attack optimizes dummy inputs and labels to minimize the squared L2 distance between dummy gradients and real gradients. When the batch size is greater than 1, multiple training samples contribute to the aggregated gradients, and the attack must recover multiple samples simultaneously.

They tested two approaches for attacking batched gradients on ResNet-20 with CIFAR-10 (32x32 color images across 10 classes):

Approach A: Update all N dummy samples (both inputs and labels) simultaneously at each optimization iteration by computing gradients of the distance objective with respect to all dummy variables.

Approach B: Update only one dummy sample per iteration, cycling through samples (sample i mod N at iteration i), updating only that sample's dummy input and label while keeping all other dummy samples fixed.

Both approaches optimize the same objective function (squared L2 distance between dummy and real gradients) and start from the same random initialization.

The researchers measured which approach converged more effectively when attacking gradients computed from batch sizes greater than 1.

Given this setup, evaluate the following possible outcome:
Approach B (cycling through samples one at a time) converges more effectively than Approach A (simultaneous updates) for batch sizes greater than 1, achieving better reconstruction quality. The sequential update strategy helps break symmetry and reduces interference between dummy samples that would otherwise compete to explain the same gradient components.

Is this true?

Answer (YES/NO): YES